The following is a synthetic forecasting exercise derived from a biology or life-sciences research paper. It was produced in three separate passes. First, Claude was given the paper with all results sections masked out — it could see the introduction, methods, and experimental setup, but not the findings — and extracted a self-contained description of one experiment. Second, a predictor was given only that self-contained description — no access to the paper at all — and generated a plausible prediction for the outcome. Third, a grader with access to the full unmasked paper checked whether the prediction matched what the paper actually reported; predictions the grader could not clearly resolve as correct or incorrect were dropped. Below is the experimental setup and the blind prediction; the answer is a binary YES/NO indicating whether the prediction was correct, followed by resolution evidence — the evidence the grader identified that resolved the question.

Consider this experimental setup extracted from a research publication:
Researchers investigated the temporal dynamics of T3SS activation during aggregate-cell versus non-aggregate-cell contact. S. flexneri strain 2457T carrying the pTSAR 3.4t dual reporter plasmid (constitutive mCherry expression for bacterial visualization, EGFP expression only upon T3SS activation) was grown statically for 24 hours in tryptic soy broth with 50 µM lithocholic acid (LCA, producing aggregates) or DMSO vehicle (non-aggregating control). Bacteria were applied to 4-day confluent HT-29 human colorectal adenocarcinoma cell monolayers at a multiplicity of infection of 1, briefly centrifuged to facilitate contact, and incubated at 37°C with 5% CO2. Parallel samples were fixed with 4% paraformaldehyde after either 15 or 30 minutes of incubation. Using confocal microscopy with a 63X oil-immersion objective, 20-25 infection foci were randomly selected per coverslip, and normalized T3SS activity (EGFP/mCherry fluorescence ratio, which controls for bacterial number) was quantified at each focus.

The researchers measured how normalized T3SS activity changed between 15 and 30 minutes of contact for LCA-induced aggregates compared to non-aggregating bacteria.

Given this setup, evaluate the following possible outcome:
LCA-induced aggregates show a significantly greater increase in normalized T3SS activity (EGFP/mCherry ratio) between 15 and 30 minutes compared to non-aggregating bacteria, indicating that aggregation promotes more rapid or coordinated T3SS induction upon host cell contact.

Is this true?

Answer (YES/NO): YES